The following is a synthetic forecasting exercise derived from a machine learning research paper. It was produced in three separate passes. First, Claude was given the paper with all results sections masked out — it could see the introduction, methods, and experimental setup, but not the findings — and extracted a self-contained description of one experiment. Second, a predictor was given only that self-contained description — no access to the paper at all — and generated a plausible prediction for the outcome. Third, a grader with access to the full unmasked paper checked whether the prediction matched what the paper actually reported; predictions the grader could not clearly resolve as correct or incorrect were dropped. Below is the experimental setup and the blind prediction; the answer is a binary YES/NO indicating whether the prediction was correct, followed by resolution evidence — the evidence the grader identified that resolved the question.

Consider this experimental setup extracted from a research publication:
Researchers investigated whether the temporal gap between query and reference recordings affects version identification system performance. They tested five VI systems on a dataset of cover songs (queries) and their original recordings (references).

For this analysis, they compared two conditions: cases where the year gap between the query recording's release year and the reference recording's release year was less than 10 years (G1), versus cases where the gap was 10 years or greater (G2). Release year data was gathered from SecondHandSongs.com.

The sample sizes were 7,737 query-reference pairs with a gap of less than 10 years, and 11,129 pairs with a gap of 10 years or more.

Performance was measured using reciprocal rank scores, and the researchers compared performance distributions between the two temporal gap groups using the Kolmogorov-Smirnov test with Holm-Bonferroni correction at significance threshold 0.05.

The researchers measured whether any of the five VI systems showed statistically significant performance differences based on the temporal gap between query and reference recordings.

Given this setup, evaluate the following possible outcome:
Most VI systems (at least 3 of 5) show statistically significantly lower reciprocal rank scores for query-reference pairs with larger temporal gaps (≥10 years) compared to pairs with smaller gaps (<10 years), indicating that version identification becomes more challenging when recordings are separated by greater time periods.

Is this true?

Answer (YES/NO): YES